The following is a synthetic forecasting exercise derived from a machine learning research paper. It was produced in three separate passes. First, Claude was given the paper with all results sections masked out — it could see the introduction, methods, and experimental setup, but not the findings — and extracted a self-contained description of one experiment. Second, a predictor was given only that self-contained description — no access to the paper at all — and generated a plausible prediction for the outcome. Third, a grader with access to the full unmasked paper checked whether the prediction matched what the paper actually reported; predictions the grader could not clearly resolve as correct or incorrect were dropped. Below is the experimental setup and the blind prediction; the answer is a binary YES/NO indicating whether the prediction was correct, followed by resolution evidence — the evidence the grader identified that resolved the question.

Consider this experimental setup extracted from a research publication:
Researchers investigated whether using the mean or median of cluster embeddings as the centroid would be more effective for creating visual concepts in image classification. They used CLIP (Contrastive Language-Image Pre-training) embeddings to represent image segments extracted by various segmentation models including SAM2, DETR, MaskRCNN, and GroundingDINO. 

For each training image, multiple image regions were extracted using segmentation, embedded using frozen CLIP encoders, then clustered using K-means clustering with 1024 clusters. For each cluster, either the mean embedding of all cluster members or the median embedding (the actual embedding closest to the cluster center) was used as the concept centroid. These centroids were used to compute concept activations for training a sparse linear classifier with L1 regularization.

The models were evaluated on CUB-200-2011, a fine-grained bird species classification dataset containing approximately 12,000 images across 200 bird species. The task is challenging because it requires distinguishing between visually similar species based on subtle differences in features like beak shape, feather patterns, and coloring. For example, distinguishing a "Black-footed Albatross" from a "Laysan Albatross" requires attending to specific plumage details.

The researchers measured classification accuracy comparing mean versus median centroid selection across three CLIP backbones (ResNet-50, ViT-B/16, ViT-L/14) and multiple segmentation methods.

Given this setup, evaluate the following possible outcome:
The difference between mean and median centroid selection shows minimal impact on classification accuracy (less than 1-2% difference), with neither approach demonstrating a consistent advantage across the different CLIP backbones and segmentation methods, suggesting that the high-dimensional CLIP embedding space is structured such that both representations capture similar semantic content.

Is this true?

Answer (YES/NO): NO